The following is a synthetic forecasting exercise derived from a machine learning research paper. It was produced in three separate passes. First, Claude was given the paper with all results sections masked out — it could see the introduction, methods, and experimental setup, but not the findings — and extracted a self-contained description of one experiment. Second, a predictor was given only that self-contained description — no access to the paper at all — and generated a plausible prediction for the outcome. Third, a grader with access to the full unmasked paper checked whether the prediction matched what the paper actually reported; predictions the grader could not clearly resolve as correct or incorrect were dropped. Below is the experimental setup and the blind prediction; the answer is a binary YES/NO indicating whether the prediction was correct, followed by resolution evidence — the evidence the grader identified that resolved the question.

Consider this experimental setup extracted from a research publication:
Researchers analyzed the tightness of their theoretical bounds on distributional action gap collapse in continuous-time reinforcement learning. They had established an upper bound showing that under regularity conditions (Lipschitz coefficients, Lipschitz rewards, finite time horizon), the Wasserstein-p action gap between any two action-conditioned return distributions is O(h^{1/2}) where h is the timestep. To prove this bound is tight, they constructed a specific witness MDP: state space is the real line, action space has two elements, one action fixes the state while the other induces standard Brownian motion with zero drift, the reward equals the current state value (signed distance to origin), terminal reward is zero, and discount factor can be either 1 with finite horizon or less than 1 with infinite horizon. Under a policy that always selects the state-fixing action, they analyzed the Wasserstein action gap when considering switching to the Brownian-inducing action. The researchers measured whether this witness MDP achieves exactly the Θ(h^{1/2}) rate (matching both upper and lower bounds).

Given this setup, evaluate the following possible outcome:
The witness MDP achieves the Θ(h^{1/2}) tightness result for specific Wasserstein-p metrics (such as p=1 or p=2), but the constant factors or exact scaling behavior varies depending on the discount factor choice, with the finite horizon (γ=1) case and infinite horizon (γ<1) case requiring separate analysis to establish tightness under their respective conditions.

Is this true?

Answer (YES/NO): NO